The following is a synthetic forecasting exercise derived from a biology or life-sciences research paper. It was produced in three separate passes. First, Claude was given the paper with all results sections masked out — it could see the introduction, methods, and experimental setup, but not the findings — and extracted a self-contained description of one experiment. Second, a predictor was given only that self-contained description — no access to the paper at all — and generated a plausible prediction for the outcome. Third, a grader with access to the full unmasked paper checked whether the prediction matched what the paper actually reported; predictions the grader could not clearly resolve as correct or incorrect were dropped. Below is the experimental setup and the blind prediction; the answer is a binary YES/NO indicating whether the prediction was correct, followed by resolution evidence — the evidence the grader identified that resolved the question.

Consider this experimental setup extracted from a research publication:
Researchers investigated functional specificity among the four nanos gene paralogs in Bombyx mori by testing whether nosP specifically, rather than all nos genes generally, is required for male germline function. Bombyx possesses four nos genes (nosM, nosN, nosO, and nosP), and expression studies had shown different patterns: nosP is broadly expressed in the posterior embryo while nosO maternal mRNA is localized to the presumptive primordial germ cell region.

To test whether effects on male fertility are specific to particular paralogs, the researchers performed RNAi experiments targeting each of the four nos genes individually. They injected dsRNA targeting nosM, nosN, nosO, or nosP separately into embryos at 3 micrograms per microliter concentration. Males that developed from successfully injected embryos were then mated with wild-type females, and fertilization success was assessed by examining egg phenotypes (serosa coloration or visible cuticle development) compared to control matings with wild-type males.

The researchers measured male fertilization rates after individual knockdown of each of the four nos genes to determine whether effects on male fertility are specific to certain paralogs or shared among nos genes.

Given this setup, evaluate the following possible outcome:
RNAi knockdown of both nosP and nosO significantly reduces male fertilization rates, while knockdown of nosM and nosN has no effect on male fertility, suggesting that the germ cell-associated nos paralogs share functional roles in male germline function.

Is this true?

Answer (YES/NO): NO